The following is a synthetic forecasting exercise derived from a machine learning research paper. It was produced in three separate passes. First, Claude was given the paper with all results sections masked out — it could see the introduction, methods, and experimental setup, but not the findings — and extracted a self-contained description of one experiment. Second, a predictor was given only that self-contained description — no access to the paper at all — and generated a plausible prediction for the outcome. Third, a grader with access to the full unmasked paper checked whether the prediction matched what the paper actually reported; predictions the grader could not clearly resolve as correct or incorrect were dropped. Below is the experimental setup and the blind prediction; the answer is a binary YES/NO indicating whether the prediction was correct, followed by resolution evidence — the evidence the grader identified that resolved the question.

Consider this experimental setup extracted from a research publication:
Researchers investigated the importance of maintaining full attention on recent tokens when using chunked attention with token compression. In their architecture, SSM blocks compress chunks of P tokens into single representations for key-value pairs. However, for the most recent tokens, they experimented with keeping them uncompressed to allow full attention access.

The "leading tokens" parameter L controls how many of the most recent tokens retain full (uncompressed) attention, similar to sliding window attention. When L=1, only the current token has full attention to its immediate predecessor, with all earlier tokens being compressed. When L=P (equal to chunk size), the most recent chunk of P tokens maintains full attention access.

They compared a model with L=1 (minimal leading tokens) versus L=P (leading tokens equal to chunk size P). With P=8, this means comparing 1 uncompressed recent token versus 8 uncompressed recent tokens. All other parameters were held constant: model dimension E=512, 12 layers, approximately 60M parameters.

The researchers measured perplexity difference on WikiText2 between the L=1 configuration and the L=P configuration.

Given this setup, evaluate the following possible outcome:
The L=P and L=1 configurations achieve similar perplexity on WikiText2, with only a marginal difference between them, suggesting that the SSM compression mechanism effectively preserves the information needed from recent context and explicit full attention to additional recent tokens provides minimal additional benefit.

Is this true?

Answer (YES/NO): NO